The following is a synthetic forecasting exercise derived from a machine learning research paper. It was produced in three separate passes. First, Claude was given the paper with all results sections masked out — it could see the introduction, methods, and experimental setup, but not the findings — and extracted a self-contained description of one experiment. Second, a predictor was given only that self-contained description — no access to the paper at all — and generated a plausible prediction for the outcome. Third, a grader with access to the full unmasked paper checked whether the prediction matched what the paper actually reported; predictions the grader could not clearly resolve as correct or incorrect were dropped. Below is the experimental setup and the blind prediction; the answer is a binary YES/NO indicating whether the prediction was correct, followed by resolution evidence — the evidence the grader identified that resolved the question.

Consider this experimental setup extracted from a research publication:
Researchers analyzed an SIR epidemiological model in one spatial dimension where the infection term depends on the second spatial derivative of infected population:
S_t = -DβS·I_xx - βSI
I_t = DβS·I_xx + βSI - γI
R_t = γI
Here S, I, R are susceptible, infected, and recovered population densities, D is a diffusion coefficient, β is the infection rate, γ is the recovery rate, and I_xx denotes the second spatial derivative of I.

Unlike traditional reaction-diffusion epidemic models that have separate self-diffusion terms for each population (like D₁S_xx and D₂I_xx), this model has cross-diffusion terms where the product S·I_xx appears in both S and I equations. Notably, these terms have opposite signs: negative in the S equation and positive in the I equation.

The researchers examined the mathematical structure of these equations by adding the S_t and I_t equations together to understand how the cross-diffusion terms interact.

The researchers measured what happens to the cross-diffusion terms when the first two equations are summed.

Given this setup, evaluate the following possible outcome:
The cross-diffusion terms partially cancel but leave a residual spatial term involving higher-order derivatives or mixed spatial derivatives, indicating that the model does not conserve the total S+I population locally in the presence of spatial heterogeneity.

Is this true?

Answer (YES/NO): NO